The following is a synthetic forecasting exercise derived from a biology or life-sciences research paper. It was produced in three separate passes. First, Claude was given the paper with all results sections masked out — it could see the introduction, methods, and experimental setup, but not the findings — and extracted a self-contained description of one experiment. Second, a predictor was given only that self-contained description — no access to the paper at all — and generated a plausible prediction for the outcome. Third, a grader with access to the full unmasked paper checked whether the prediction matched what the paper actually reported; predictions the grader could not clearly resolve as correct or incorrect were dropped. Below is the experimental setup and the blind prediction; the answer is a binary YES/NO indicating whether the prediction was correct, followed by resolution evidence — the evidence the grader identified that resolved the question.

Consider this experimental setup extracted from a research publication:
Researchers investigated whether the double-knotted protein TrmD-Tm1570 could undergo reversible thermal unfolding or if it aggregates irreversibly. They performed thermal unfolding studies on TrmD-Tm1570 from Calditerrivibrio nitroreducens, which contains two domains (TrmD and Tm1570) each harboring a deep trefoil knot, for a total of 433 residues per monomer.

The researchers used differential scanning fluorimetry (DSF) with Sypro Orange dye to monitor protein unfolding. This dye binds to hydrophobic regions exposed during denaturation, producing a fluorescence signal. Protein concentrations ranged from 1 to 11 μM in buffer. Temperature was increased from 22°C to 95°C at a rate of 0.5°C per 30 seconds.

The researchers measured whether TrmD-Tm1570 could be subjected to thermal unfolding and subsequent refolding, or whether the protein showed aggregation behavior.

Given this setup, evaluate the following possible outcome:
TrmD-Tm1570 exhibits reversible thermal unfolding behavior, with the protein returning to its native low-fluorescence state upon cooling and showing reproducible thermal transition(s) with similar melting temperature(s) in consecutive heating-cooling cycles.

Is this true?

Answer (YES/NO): NO